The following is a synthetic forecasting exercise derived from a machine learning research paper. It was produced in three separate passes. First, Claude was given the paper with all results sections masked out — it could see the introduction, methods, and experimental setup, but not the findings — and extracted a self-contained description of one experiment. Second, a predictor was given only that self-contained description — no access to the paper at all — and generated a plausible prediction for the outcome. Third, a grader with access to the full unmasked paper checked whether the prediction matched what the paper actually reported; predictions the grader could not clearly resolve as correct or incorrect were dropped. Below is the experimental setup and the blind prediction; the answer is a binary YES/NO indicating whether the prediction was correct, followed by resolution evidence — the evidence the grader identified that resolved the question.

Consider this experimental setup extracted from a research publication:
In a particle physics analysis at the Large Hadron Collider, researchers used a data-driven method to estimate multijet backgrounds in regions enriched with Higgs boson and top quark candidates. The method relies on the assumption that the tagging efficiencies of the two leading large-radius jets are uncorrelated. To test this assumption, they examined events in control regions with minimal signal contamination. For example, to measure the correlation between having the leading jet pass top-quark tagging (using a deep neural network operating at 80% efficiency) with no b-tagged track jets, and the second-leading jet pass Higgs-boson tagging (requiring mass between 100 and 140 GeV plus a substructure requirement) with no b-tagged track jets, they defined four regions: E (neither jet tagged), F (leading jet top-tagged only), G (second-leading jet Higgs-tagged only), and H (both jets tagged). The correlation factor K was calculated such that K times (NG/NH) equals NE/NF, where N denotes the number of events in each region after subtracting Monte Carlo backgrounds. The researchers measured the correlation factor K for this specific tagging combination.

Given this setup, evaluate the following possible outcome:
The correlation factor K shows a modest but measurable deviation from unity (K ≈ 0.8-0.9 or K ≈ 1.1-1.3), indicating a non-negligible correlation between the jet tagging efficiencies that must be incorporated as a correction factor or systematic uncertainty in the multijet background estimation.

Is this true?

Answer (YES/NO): NO